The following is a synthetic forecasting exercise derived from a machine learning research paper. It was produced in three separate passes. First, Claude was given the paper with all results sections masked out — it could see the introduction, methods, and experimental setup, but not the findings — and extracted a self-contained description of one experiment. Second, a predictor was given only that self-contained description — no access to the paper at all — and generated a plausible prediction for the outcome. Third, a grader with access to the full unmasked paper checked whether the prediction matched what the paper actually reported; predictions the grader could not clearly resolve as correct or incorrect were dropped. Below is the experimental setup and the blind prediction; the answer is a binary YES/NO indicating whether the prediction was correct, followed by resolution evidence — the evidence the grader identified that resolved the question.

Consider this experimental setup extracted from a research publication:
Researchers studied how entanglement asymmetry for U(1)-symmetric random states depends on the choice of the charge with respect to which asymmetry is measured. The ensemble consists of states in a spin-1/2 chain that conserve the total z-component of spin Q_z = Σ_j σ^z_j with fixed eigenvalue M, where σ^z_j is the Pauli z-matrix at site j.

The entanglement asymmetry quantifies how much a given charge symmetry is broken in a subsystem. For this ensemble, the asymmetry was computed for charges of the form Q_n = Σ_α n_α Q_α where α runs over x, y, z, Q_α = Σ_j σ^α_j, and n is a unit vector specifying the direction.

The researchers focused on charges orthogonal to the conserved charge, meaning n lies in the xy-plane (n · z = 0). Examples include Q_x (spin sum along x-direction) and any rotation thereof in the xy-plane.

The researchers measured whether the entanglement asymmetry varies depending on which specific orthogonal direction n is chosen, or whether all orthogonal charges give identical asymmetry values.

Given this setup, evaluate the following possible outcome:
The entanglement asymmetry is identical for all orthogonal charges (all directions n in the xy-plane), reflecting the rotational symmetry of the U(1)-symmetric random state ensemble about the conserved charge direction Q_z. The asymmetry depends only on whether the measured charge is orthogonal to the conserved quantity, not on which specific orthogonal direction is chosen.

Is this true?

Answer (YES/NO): YES